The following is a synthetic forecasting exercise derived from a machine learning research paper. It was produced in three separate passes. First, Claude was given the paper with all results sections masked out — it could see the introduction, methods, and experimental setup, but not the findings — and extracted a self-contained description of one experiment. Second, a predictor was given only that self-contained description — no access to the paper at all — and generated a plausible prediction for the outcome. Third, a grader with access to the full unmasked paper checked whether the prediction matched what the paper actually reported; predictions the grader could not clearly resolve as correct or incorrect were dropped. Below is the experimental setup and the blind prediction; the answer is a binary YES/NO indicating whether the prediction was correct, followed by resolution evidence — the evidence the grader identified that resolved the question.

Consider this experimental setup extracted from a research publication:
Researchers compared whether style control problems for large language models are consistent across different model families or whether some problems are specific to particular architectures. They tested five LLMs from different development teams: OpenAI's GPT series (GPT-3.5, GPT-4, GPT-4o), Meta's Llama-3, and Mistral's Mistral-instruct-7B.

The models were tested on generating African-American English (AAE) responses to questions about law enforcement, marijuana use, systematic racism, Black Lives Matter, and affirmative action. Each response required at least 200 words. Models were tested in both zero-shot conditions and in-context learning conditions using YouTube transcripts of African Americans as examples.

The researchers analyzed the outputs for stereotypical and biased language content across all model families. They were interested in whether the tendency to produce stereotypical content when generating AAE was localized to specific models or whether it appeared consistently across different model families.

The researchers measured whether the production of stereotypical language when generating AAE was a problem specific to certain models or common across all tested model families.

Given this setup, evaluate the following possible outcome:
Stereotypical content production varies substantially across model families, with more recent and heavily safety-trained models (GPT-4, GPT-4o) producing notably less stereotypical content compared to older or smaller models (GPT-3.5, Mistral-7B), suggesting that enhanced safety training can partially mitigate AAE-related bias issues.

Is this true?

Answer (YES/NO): NO